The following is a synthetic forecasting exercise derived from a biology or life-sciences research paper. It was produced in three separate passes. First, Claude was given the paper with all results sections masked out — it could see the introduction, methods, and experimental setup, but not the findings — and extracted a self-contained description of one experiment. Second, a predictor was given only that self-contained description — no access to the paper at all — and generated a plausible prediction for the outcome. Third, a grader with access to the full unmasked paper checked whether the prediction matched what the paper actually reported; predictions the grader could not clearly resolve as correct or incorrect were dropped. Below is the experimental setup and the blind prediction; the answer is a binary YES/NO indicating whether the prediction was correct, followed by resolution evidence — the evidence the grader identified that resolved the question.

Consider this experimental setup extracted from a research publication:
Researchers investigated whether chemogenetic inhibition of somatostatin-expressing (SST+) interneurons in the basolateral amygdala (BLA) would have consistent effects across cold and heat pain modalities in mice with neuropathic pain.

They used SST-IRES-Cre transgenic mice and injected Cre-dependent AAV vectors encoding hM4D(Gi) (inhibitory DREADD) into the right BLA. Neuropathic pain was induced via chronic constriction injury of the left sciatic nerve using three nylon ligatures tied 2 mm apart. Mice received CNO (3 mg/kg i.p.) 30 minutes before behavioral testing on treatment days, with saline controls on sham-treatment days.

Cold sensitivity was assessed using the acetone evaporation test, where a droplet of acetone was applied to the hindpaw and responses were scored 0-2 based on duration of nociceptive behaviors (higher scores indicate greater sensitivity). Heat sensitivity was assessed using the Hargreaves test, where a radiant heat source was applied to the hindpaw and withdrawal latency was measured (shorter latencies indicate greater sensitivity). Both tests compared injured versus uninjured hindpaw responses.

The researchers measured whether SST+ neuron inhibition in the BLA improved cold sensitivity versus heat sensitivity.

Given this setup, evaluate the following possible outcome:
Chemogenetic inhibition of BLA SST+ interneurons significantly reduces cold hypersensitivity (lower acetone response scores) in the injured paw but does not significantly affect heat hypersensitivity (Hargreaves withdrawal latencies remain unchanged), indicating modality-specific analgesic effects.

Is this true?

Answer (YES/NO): NO